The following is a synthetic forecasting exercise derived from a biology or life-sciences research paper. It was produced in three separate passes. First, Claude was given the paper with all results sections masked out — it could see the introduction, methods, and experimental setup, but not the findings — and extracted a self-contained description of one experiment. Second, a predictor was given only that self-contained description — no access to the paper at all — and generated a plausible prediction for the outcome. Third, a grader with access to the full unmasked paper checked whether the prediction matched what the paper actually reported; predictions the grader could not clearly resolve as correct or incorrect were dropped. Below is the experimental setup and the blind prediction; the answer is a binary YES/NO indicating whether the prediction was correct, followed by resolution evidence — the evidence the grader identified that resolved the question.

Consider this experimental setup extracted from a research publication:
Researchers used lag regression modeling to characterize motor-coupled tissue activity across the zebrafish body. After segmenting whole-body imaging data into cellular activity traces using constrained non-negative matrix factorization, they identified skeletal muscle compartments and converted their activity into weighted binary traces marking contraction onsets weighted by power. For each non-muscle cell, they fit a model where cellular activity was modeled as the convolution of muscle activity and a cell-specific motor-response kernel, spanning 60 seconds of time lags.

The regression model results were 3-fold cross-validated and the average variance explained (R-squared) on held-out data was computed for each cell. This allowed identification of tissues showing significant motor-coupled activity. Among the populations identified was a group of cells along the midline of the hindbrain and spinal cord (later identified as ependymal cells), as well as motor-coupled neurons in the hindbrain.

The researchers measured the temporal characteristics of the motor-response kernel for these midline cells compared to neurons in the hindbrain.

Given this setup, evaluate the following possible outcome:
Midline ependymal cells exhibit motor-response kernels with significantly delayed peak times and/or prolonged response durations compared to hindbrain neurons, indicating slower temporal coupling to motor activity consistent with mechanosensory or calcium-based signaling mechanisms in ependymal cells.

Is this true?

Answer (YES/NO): YES